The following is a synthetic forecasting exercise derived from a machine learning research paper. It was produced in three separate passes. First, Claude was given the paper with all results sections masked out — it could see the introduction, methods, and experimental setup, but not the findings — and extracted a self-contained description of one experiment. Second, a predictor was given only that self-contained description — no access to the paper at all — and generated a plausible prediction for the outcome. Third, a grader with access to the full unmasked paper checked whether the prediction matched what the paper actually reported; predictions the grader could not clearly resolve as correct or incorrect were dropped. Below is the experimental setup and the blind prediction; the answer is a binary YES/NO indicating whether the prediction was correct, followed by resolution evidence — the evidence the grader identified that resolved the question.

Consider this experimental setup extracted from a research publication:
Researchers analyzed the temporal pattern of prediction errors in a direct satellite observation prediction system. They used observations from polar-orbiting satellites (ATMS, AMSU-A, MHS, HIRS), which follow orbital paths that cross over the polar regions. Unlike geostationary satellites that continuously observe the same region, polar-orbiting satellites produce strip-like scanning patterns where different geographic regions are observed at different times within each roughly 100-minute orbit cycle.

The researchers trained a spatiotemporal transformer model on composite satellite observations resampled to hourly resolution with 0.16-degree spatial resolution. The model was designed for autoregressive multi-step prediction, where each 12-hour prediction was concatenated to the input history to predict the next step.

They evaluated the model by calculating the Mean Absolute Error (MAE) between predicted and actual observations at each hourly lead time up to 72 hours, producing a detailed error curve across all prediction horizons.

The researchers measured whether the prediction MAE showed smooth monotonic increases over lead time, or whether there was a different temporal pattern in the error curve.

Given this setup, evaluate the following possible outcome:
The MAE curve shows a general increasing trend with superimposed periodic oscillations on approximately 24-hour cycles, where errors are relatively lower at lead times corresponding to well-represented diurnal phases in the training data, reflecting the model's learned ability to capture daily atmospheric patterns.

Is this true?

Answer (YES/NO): NO